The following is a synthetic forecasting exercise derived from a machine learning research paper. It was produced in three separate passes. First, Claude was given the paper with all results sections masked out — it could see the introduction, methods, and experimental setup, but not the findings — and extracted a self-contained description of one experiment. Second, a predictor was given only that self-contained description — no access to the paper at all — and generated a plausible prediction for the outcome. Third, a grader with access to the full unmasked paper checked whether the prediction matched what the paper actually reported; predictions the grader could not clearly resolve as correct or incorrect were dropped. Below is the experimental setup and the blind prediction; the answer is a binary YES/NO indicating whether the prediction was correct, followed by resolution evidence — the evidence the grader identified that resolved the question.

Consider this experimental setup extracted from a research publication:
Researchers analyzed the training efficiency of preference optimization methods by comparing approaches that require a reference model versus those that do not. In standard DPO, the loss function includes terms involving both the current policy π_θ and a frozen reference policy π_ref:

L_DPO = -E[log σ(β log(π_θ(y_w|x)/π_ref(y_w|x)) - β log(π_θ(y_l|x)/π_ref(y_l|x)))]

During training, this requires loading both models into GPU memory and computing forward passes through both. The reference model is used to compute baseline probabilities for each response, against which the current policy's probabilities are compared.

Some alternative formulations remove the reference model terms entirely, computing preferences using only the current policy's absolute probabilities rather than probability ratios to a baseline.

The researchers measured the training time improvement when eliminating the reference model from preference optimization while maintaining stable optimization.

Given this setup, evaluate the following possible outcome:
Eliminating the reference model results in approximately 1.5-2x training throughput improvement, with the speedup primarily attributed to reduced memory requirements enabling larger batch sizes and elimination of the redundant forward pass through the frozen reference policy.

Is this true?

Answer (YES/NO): NO